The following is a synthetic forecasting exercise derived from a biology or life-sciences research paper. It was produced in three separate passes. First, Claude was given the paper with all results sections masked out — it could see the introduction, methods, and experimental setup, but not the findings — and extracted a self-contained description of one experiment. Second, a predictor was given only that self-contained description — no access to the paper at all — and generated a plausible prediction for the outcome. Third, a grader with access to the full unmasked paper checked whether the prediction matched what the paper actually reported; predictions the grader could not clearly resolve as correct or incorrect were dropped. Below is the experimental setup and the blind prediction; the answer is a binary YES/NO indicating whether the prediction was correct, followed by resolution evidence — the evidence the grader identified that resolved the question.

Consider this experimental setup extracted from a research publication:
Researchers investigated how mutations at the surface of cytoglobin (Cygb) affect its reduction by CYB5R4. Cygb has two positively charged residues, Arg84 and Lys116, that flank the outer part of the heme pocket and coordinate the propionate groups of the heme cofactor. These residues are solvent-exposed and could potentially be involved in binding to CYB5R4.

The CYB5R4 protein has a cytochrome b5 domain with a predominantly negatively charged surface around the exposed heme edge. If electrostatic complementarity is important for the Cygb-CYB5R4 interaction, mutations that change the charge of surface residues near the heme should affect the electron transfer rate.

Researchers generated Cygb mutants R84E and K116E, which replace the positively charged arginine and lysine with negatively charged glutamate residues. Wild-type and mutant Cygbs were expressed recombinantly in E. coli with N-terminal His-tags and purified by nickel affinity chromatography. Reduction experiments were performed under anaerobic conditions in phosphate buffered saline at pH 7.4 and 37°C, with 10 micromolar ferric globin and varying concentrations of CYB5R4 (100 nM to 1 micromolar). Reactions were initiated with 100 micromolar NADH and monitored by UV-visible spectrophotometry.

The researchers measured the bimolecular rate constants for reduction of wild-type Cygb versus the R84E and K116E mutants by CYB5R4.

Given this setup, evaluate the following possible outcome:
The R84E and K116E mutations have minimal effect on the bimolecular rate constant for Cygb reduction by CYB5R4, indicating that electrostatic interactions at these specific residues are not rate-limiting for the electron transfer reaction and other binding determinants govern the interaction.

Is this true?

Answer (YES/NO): NO